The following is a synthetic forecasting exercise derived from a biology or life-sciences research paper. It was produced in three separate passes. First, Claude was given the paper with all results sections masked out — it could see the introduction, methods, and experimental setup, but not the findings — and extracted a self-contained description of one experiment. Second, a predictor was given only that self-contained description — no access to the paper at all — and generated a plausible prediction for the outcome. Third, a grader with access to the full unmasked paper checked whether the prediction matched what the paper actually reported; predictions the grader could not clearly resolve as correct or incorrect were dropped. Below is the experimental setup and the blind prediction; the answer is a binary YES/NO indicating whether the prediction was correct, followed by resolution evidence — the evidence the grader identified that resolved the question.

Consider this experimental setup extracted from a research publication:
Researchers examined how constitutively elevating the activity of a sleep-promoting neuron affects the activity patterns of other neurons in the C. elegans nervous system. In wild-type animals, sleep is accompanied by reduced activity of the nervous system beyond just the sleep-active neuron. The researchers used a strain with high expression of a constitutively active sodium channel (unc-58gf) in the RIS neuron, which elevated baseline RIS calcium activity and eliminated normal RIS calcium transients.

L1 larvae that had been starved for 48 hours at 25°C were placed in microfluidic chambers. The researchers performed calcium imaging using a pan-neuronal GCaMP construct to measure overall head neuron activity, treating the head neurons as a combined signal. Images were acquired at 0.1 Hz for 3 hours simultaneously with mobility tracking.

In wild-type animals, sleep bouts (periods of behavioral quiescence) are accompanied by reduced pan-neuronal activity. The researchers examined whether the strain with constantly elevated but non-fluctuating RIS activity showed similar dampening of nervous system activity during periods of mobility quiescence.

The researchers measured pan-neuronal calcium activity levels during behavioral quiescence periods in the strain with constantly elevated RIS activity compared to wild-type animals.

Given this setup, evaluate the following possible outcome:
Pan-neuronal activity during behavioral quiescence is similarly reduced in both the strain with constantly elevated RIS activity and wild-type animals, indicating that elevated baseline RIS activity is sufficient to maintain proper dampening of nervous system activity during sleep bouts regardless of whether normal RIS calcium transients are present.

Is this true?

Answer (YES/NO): NO